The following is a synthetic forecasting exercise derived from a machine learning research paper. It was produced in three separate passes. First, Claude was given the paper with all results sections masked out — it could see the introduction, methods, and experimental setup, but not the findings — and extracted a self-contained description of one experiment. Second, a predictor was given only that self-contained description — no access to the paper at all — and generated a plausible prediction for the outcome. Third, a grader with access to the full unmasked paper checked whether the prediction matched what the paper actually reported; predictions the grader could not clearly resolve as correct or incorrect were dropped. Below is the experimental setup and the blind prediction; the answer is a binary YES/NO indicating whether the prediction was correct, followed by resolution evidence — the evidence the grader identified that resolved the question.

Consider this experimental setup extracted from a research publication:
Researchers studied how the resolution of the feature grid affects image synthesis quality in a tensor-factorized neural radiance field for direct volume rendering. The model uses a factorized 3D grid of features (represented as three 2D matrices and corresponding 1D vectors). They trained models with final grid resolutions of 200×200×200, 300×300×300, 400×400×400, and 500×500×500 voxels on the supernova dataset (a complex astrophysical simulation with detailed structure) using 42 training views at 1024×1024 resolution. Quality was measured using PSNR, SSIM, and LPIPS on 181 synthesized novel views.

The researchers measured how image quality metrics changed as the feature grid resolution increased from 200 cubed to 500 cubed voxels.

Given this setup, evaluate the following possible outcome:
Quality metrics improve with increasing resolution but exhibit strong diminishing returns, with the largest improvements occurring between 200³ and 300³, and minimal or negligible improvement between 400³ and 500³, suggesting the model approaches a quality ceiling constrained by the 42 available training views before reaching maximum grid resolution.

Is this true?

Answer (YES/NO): NO